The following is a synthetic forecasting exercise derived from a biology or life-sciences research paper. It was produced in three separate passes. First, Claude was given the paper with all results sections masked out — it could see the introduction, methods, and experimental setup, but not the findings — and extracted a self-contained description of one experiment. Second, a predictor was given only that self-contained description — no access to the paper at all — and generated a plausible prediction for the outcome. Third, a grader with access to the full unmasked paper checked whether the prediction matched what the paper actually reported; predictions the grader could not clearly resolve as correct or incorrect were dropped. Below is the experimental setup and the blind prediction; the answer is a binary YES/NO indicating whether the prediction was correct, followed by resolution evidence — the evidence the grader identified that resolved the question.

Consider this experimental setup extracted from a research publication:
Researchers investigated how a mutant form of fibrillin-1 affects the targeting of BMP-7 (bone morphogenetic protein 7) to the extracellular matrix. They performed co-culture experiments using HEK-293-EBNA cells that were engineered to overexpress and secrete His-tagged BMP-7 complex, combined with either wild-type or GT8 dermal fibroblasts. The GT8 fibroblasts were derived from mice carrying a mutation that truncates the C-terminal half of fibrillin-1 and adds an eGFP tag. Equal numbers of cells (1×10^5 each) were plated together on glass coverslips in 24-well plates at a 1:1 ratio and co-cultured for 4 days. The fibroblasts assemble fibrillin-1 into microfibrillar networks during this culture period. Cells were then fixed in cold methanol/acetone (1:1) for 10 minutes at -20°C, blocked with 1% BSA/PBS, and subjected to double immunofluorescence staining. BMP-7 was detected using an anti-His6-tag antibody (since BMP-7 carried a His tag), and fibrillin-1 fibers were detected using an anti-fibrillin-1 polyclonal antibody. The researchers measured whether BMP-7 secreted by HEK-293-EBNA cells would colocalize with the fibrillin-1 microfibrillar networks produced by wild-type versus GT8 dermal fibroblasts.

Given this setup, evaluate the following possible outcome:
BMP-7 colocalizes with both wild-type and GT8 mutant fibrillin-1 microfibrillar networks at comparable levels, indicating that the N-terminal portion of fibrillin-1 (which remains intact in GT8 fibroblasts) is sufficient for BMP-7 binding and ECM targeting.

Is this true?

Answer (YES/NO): NO